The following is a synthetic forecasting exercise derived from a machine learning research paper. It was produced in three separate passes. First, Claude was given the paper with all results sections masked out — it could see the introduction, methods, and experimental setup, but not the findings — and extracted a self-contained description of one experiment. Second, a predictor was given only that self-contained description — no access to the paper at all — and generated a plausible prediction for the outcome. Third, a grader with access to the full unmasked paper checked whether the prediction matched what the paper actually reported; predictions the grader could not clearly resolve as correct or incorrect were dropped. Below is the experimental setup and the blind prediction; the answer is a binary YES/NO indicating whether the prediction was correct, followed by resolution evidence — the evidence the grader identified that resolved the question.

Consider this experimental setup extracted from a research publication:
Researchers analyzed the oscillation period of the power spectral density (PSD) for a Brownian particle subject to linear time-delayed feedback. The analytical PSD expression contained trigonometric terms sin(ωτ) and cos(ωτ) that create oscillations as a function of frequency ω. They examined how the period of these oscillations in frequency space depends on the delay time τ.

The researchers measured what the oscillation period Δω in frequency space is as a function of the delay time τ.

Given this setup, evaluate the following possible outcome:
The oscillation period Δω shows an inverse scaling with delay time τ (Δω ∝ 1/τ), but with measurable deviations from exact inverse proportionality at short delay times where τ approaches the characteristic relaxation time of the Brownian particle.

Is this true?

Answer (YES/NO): NO